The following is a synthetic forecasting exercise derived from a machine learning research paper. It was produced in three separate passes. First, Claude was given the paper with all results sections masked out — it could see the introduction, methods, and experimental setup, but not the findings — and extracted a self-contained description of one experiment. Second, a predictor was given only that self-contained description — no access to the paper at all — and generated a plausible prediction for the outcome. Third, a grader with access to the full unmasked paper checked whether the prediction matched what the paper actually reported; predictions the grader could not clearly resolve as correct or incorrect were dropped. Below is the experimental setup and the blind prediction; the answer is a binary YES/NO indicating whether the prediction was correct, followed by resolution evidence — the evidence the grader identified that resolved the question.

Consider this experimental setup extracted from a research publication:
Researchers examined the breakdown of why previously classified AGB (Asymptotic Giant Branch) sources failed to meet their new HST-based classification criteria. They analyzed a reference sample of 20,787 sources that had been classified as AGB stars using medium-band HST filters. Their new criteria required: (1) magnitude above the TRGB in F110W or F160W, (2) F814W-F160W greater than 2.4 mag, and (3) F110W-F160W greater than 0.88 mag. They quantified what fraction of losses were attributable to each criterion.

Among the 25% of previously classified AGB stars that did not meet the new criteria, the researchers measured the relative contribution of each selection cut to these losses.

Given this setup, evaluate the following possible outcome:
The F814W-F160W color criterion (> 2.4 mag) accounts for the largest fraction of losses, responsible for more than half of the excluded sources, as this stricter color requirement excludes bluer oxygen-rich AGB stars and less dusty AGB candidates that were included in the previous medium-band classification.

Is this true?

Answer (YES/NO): NO